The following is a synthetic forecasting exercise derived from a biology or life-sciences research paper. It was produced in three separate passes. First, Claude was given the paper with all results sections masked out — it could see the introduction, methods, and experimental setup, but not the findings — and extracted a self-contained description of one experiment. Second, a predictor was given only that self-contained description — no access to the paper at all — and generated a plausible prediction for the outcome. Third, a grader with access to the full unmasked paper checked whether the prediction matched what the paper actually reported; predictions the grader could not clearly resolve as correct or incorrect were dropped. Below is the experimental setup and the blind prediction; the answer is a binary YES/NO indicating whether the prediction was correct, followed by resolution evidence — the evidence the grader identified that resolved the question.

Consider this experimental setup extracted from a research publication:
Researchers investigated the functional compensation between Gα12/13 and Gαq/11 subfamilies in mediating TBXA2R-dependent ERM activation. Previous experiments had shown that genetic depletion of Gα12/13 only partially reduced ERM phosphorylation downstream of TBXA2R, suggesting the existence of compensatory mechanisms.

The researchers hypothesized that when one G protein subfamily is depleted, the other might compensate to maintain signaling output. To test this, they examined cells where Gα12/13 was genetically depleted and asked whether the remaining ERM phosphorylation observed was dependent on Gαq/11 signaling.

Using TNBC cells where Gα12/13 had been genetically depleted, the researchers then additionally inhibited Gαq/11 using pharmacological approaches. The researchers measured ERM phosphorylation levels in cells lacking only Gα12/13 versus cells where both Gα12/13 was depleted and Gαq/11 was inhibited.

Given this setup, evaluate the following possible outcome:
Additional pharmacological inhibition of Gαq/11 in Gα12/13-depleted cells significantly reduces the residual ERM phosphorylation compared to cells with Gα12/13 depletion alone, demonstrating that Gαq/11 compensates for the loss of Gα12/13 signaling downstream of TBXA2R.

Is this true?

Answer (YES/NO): YES